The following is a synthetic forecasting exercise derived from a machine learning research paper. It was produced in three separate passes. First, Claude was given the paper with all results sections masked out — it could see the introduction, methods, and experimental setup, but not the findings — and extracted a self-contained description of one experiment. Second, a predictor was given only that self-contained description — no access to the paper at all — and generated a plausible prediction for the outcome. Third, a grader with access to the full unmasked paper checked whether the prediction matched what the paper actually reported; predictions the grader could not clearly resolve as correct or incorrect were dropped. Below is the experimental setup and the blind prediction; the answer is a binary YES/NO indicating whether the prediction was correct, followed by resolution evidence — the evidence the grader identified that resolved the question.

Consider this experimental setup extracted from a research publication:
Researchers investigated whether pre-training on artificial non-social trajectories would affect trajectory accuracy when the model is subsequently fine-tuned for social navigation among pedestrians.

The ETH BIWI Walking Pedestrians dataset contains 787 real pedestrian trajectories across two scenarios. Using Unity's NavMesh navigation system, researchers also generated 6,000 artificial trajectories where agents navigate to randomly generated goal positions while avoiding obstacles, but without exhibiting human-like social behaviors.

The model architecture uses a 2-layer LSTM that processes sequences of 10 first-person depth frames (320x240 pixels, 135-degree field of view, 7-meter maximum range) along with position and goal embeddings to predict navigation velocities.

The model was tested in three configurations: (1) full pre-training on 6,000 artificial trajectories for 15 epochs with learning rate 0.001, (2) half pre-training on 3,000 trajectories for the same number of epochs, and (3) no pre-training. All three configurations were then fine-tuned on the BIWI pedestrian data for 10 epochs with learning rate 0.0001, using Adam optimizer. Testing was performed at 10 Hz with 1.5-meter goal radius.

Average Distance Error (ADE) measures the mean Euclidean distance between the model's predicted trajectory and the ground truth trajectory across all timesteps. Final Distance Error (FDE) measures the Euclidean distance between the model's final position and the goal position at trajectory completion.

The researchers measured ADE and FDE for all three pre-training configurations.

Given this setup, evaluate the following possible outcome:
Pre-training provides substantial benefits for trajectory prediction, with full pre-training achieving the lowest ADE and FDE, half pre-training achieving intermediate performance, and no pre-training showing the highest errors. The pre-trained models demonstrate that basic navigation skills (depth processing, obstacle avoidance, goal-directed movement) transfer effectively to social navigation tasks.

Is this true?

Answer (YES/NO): NO